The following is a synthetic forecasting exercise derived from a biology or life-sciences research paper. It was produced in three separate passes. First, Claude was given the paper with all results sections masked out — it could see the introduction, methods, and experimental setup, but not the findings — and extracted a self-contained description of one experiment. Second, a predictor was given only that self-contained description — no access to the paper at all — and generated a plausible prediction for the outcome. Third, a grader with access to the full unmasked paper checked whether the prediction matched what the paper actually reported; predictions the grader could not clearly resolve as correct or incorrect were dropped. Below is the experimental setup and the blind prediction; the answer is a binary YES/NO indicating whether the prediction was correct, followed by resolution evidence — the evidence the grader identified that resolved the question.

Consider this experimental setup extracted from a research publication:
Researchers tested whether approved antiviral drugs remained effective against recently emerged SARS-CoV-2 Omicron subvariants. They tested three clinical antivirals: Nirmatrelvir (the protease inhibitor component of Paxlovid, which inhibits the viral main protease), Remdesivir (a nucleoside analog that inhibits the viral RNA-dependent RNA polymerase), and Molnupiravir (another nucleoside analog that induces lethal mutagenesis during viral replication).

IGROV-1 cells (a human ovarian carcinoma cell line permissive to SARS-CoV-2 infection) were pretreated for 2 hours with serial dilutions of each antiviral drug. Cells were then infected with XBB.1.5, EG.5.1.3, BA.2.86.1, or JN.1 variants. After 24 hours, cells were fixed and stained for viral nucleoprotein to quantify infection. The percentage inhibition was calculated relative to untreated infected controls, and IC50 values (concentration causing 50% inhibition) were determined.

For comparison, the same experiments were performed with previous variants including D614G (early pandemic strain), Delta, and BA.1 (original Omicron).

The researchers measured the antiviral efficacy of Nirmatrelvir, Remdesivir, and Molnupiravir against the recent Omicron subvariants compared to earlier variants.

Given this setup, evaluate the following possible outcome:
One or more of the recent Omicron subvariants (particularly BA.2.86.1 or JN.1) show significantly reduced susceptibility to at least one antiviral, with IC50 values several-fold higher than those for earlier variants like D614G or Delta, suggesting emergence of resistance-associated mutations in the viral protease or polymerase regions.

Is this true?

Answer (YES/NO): NO